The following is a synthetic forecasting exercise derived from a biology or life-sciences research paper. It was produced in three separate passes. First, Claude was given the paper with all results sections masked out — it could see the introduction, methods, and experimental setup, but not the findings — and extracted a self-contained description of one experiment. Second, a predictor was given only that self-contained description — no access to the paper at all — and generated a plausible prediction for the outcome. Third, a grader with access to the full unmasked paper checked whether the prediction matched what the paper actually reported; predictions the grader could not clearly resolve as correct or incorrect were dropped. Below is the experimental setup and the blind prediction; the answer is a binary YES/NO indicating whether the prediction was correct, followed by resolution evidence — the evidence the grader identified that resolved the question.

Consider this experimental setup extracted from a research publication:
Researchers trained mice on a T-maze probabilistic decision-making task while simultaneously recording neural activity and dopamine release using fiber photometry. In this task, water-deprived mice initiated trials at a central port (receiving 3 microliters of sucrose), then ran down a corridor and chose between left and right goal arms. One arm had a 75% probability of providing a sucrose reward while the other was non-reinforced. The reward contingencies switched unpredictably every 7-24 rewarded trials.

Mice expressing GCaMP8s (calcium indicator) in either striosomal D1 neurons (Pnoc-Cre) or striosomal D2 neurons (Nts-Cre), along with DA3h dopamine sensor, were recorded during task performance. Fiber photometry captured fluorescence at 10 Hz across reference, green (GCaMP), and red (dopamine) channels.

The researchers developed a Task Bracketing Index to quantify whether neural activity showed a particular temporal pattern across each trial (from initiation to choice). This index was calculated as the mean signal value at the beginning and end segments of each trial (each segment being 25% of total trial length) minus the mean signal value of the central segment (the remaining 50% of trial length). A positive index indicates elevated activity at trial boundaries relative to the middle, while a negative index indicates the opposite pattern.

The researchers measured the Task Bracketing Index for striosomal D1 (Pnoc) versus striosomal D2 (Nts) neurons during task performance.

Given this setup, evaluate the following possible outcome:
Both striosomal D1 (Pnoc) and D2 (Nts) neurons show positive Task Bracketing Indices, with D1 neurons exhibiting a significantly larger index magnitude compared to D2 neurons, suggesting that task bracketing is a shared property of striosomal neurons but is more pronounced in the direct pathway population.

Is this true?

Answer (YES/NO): NO